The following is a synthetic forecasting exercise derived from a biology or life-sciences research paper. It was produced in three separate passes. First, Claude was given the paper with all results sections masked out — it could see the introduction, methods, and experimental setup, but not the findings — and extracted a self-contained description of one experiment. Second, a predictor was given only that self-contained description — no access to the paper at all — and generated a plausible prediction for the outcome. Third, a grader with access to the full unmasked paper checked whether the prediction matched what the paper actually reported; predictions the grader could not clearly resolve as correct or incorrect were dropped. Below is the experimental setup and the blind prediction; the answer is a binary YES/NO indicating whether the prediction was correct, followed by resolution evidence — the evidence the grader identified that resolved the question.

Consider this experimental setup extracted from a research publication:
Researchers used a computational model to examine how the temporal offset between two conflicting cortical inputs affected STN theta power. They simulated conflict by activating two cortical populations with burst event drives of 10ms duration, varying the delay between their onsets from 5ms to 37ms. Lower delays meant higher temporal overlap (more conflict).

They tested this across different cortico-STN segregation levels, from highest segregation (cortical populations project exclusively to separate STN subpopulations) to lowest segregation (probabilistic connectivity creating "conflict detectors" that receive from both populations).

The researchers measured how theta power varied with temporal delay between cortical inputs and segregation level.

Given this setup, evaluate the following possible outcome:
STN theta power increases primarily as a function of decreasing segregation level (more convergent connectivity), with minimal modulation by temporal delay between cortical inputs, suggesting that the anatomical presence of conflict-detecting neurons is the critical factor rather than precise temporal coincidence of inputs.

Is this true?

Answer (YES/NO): NO